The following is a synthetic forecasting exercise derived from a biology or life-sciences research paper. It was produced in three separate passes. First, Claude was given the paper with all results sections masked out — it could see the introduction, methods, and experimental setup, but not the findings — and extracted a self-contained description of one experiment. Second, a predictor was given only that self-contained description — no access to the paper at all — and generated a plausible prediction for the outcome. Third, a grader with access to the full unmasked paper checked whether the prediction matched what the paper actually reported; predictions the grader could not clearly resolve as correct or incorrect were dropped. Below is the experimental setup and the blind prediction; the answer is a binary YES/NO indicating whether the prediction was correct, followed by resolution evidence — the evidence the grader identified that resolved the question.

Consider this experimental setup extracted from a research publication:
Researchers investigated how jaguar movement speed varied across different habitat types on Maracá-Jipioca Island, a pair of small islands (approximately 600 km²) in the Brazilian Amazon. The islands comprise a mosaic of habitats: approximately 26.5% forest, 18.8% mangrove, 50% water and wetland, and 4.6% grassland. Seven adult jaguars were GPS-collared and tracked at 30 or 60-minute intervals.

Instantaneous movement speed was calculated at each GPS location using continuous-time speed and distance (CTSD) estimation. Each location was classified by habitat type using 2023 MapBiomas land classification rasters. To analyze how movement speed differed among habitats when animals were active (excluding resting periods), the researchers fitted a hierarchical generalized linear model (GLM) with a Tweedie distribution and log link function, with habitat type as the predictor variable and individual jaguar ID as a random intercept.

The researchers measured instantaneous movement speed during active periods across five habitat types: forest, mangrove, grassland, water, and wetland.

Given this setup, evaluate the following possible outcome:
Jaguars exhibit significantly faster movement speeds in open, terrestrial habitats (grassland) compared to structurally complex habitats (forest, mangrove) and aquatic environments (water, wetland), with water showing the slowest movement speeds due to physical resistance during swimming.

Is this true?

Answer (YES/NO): NO